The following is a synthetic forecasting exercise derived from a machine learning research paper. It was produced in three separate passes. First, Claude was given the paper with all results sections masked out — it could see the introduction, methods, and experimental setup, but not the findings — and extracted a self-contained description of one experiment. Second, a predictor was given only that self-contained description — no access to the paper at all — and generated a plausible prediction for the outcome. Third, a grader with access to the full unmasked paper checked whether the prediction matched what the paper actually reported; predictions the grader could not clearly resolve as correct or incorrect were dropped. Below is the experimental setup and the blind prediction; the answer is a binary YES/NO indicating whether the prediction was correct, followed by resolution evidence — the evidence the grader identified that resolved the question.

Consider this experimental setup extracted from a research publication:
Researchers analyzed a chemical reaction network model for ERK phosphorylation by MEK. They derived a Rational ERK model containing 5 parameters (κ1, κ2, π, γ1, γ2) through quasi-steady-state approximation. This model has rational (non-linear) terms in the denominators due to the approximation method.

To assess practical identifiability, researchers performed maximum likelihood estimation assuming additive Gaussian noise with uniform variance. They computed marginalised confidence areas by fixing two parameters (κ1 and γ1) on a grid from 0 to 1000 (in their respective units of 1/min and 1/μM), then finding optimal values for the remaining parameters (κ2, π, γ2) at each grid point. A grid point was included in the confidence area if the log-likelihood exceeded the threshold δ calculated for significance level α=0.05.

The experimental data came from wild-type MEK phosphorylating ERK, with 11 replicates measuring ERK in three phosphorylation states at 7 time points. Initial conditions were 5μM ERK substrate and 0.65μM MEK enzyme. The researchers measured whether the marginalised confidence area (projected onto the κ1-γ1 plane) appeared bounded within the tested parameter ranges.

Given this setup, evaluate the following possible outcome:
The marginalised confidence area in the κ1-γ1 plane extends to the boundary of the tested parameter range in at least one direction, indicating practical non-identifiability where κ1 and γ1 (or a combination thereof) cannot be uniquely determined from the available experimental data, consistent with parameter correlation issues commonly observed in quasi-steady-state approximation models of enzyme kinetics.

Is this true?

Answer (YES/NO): YES